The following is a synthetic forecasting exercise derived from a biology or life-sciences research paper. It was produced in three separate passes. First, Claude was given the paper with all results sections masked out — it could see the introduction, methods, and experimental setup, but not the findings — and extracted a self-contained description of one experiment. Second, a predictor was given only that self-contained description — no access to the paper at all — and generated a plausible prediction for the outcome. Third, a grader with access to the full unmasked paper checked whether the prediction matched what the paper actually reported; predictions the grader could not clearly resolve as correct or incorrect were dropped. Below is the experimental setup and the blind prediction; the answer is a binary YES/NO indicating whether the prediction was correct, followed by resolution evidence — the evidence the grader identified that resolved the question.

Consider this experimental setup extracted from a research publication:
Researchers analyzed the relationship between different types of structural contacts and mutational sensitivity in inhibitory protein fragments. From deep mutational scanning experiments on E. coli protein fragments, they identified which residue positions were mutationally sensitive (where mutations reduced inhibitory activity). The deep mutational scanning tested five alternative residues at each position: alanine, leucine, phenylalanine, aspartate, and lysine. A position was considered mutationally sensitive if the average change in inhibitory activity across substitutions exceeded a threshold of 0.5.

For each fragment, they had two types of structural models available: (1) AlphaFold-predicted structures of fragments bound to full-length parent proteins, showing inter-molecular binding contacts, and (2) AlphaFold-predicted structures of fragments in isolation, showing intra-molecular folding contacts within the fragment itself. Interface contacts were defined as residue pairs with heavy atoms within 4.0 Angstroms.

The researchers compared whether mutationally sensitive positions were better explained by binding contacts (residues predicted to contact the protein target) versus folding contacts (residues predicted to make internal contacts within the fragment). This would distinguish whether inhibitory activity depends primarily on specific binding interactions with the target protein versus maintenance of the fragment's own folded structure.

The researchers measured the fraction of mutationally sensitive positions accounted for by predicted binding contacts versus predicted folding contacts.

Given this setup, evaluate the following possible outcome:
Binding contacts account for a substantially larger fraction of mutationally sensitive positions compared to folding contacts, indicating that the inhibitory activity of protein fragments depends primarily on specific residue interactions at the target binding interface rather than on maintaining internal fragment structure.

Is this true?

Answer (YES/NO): NO